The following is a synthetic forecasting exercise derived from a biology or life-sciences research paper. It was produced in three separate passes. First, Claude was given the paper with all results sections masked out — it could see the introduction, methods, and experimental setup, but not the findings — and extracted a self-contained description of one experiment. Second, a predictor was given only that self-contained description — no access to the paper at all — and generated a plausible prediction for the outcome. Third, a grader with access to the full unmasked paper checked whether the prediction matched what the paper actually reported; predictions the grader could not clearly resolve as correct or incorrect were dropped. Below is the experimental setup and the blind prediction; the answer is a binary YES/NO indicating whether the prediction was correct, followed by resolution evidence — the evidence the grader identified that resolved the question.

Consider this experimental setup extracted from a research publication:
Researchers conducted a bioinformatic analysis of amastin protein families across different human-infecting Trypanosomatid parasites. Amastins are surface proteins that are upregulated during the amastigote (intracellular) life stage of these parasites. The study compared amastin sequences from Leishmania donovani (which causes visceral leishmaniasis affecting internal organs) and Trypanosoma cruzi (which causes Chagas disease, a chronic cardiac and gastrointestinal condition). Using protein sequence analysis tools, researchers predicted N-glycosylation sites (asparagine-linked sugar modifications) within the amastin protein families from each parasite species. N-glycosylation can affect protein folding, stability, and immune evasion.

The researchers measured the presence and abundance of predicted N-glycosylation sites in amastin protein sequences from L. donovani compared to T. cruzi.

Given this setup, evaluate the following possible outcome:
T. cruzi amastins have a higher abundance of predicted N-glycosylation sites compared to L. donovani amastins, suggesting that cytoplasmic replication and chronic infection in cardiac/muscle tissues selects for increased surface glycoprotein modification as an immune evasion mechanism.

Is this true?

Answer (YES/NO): NO